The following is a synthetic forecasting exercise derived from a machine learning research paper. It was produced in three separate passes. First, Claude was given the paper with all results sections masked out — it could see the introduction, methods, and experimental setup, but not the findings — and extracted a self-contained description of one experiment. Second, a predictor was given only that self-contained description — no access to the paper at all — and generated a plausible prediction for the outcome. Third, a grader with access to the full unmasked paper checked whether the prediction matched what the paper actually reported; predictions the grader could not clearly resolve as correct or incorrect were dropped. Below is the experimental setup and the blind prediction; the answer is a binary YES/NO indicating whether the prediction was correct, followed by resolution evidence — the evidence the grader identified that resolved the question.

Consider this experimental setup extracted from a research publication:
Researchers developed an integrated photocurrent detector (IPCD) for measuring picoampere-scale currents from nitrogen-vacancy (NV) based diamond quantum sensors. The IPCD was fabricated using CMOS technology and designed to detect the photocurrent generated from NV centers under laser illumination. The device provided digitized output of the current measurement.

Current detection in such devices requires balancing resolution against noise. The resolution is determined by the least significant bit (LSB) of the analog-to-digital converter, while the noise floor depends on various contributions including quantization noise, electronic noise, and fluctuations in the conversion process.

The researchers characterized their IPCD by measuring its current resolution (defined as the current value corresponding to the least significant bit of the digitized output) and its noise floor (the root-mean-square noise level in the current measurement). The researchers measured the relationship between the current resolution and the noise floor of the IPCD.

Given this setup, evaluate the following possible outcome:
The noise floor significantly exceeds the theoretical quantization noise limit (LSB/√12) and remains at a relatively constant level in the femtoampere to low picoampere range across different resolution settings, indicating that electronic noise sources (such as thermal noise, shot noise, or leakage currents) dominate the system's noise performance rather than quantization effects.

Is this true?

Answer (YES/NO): NO